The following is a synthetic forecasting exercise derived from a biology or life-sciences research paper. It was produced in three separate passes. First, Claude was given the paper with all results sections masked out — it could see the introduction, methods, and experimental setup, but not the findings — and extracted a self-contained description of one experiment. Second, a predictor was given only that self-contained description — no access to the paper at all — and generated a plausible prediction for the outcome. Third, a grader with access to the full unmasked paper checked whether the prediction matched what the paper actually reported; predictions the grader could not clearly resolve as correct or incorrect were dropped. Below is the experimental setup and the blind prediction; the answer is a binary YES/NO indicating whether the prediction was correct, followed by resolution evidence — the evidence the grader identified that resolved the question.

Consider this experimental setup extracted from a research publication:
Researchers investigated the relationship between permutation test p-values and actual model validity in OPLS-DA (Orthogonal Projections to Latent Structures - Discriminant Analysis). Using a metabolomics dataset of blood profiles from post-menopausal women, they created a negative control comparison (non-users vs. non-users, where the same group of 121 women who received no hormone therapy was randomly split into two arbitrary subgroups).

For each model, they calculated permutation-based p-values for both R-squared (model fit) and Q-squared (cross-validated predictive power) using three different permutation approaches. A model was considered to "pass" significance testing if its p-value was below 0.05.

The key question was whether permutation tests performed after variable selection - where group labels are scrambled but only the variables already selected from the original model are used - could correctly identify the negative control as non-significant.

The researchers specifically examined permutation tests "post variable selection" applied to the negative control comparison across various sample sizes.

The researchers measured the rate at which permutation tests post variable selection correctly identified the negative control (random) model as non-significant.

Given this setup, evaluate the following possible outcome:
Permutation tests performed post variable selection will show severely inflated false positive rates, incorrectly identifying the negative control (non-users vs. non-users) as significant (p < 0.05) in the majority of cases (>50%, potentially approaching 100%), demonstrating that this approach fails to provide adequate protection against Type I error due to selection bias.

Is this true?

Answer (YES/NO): YES